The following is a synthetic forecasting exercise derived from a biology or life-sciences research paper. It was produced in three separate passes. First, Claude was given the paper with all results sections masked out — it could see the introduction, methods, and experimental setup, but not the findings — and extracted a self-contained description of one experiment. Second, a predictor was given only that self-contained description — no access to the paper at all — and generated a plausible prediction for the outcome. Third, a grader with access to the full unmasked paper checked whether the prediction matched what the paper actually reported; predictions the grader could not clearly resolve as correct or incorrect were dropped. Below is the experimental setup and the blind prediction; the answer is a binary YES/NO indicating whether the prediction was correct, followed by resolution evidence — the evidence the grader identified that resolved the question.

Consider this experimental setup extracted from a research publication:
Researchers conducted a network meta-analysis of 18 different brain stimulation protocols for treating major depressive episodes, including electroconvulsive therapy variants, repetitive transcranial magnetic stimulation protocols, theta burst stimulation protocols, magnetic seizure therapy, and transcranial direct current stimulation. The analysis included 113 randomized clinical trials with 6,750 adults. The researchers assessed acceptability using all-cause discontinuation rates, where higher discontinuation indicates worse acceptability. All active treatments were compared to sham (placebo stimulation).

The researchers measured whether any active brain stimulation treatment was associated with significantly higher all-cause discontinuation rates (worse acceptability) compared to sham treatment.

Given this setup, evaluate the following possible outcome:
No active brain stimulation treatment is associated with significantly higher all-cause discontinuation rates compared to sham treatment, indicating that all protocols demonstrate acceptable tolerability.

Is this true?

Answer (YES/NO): YES